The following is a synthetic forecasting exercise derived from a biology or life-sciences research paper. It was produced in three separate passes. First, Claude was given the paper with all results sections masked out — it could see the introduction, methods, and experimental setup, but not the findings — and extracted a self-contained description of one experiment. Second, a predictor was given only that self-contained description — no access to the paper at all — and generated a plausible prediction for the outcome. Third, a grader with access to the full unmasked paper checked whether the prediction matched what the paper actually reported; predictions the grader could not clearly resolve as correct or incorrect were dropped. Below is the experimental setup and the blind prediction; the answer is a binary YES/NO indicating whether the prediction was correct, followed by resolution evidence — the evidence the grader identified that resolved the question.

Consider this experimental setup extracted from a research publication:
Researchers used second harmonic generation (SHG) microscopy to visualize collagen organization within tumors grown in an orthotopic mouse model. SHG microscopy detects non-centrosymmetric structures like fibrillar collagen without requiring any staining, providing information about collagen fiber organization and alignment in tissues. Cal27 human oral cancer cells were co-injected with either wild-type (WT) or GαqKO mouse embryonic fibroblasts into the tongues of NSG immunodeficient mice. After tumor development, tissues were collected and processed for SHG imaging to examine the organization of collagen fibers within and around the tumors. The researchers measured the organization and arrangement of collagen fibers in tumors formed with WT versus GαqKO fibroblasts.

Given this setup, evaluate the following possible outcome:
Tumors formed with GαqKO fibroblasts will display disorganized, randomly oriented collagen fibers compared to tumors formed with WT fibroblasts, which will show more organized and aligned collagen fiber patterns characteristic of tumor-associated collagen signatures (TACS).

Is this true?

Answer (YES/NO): NO